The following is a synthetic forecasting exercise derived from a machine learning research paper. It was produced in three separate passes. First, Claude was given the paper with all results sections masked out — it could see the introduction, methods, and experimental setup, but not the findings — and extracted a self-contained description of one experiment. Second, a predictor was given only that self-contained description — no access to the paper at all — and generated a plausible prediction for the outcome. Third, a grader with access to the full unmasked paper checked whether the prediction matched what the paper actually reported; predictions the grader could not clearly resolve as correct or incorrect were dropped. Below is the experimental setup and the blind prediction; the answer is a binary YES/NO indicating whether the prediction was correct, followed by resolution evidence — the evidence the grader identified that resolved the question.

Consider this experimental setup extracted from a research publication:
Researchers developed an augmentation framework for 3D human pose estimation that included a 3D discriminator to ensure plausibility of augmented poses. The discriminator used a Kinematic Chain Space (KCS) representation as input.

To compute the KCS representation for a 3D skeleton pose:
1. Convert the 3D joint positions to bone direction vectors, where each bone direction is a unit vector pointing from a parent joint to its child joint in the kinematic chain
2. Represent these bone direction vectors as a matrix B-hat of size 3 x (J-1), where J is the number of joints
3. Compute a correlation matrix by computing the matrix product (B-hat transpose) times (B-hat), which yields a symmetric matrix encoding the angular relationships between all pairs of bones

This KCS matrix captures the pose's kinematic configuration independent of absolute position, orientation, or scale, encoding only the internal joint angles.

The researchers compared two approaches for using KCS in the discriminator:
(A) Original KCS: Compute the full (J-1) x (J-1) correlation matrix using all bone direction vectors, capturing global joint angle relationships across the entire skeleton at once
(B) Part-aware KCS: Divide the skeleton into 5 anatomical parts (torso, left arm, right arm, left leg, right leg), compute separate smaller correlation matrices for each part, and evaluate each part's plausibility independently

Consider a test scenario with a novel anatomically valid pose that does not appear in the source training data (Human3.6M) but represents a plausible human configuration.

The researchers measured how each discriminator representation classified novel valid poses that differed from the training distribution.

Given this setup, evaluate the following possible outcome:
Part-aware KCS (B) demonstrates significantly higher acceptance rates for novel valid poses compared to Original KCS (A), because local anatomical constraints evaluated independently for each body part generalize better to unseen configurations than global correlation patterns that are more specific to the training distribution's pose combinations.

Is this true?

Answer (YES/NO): YES